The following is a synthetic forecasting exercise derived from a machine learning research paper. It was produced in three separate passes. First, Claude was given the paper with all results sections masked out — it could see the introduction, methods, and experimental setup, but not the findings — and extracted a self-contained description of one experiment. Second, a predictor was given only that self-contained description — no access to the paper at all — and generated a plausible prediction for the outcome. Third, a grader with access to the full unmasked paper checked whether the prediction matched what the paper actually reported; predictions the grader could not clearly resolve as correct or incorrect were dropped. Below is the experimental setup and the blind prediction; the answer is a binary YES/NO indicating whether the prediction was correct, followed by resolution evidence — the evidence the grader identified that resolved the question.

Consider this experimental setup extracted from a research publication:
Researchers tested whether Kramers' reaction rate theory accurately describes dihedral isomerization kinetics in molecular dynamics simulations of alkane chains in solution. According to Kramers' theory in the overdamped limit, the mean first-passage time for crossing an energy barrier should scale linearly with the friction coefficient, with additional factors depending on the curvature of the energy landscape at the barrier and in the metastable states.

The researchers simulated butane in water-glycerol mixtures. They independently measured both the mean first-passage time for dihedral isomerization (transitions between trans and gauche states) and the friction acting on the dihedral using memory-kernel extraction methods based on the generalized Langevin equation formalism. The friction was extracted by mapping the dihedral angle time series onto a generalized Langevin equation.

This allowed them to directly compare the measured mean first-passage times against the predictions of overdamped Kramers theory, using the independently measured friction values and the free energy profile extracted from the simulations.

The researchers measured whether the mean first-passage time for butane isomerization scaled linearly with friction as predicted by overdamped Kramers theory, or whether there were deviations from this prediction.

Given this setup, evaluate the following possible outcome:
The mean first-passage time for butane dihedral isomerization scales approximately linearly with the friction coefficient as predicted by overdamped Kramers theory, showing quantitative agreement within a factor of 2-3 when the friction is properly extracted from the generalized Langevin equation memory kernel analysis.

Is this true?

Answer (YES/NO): NO